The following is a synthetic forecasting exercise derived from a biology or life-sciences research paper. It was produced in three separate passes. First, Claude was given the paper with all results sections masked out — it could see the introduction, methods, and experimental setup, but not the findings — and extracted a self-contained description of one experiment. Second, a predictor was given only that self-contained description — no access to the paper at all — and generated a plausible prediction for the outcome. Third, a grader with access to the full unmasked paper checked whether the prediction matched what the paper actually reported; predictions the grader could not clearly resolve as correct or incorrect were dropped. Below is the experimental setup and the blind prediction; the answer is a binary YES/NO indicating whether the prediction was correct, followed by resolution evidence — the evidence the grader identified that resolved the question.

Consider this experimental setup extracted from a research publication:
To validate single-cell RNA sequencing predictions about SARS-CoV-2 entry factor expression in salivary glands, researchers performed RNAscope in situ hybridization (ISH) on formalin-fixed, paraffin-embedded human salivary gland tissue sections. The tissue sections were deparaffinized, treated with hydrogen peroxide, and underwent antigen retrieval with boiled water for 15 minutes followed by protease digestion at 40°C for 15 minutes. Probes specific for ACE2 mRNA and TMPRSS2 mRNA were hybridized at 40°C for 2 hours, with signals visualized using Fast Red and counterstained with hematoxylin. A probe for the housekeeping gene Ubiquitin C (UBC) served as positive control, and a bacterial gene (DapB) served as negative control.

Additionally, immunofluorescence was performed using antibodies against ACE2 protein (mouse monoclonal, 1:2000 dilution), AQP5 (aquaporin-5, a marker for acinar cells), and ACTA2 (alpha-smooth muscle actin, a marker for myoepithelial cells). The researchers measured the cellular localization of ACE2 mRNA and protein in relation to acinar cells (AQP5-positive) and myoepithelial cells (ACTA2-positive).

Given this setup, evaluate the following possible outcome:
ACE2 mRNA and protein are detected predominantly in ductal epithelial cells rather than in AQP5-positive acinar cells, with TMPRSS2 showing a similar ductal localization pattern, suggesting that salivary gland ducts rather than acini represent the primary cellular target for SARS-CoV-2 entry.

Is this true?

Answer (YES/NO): NO